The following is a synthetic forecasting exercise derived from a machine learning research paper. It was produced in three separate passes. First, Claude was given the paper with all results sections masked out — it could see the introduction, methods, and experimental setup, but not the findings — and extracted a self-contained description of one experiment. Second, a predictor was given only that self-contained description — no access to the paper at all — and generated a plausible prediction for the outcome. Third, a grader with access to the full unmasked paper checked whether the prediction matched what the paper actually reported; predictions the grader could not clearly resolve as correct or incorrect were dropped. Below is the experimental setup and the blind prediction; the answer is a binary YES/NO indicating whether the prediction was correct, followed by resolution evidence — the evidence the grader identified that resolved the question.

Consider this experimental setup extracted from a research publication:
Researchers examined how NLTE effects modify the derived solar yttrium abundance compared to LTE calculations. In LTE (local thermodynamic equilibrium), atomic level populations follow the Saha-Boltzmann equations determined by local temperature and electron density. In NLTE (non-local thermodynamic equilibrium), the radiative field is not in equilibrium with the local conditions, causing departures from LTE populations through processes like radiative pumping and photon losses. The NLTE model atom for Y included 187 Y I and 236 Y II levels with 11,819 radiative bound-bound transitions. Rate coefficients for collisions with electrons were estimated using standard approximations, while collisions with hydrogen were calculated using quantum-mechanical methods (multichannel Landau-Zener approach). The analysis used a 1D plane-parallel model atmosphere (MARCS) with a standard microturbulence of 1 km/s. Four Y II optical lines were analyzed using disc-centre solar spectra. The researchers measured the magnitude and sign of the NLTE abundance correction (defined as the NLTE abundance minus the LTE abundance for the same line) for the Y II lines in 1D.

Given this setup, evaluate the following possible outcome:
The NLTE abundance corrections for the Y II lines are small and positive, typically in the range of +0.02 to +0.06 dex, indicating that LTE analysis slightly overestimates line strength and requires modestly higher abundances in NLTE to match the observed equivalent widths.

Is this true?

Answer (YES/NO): NO